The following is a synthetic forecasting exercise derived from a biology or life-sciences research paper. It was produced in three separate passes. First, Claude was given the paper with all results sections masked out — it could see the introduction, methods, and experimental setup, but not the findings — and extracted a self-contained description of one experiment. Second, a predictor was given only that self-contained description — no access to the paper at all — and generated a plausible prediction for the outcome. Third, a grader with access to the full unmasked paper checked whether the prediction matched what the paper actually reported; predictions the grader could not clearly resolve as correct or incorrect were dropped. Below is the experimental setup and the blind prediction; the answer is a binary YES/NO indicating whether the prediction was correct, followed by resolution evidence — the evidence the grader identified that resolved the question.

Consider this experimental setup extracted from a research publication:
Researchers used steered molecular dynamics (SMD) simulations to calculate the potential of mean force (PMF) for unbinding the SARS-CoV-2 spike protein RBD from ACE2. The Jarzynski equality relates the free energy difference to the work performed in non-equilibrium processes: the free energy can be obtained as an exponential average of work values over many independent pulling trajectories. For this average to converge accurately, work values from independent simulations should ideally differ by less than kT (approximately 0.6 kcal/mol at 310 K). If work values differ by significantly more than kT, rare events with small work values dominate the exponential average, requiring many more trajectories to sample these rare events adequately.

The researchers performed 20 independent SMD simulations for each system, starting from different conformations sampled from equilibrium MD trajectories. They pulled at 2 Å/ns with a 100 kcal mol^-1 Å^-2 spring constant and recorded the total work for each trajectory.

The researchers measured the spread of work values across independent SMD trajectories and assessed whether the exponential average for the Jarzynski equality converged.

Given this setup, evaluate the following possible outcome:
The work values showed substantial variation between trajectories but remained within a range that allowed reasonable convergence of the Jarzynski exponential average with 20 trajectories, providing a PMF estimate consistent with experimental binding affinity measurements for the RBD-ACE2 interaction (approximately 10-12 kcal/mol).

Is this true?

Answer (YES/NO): NO